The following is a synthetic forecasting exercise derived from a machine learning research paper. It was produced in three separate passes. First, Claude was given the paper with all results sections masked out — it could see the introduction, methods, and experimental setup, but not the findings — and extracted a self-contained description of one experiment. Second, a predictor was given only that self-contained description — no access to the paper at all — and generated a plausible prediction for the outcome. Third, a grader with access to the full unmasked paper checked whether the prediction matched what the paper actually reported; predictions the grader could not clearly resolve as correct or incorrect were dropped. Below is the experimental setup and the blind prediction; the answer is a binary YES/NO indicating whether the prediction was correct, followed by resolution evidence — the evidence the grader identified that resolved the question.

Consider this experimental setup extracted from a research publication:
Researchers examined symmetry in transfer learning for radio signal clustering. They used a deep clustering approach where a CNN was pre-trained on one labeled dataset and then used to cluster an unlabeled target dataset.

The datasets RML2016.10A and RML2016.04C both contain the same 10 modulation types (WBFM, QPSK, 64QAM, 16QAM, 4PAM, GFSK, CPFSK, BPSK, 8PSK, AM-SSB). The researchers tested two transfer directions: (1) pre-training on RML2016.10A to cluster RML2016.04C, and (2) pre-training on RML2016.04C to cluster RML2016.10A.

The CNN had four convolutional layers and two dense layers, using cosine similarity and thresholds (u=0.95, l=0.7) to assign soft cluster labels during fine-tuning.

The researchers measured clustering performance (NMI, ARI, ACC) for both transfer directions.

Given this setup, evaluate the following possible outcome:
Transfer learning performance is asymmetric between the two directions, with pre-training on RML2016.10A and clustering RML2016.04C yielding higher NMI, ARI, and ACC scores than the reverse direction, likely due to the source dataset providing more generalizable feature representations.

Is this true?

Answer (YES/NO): NO